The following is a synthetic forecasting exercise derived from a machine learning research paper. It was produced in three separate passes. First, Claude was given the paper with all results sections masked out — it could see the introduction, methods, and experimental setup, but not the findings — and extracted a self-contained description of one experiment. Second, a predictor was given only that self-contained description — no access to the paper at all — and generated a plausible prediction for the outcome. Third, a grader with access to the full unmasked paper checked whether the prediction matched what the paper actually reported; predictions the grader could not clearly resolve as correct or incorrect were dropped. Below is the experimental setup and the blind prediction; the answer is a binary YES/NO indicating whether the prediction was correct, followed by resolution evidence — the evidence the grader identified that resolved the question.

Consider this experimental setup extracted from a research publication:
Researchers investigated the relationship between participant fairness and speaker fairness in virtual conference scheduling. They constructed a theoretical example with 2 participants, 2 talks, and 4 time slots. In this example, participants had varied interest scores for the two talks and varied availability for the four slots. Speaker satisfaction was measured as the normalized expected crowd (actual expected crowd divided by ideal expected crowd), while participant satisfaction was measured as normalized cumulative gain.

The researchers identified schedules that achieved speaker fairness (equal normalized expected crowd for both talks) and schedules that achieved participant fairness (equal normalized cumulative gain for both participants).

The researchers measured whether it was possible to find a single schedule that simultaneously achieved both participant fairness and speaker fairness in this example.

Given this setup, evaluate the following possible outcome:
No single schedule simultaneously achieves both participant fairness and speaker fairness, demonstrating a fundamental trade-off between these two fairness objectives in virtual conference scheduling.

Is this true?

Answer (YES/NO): YES